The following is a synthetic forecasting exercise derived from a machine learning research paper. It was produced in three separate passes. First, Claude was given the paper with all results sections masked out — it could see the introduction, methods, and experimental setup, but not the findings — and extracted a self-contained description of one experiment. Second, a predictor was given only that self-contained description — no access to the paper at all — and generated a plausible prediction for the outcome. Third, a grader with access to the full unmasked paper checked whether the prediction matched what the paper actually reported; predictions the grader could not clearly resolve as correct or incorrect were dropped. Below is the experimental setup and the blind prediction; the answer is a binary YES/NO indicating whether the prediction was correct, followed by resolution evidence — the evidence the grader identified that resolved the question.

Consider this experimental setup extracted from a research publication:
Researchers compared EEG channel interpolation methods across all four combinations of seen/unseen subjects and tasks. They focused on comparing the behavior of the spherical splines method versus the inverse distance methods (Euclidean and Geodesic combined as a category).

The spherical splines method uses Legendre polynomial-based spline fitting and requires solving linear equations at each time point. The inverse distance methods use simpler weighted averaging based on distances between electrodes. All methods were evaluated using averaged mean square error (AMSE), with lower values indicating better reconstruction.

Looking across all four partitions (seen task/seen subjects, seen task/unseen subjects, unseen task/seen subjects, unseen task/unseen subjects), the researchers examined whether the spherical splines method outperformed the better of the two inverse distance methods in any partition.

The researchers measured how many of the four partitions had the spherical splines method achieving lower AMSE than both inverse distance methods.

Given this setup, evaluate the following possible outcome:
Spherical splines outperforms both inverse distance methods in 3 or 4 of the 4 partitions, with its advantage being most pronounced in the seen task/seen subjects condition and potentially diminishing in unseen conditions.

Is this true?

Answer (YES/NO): NO